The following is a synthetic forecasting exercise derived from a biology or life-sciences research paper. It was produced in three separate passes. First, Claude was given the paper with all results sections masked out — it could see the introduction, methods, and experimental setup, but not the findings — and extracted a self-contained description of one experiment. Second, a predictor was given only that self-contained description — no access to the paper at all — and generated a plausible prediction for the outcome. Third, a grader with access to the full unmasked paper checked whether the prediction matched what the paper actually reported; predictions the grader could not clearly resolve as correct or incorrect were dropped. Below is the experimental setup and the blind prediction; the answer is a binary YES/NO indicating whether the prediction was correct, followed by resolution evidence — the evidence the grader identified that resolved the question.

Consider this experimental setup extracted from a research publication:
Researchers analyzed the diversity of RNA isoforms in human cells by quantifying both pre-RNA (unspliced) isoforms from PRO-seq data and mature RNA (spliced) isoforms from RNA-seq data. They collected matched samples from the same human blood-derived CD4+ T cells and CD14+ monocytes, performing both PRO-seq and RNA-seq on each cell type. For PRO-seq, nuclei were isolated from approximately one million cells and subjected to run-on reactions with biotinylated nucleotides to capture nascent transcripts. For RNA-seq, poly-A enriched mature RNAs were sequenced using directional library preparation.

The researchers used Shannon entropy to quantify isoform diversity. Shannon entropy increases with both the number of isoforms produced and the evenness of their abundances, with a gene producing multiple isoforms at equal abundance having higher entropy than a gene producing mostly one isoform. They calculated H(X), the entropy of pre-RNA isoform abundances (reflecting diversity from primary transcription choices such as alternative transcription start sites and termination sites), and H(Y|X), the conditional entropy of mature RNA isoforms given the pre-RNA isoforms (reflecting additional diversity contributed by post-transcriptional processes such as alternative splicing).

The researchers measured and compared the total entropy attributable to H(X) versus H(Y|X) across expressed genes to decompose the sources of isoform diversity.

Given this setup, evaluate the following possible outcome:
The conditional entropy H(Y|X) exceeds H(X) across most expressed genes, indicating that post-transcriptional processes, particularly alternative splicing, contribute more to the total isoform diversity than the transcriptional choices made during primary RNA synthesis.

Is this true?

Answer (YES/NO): NO